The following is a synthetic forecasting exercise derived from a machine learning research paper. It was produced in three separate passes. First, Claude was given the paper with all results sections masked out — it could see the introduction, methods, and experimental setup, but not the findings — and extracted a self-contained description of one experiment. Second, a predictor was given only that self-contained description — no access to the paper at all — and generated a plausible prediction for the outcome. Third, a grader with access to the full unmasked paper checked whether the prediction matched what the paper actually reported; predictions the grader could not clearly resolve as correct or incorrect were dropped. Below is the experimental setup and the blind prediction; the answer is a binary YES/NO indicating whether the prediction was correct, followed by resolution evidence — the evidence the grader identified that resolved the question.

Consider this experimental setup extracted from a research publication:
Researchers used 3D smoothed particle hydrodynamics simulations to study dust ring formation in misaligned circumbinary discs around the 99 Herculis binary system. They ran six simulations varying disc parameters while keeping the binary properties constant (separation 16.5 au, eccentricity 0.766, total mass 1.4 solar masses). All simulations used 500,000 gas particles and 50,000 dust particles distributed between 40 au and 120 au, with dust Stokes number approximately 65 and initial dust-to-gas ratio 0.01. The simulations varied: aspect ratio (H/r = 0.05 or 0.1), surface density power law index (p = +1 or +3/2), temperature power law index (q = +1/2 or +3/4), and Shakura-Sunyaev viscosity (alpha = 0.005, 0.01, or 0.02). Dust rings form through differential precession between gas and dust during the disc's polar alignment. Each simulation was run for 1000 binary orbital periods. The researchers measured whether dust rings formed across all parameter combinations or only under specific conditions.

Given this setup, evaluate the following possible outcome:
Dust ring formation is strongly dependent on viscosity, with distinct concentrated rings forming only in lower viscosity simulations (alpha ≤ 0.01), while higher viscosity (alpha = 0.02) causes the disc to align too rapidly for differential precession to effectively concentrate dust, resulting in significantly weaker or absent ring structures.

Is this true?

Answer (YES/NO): NO